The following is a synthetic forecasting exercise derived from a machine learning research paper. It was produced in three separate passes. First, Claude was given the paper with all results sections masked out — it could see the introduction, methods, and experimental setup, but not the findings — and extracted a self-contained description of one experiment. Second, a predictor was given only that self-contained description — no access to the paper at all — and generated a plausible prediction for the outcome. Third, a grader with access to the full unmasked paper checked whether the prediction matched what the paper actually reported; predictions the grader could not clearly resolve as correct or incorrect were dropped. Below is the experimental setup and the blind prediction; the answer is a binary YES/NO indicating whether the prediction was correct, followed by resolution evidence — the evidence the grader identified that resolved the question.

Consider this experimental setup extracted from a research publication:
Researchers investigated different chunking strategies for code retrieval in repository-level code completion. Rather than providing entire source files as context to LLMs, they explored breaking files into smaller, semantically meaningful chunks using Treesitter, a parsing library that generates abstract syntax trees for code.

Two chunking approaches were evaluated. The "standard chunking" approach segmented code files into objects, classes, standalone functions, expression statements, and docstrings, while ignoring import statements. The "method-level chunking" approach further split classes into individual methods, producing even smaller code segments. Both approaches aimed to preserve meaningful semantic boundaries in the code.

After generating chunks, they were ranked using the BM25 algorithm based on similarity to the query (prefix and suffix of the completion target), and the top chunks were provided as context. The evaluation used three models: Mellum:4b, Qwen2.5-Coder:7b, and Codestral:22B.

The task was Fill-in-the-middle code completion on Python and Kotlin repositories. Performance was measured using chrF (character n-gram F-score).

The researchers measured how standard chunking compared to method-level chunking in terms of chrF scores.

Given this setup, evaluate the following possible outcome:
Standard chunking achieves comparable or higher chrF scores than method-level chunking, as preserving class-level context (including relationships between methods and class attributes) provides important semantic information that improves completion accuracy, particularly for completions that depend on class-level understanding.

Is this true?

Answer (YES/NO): YES